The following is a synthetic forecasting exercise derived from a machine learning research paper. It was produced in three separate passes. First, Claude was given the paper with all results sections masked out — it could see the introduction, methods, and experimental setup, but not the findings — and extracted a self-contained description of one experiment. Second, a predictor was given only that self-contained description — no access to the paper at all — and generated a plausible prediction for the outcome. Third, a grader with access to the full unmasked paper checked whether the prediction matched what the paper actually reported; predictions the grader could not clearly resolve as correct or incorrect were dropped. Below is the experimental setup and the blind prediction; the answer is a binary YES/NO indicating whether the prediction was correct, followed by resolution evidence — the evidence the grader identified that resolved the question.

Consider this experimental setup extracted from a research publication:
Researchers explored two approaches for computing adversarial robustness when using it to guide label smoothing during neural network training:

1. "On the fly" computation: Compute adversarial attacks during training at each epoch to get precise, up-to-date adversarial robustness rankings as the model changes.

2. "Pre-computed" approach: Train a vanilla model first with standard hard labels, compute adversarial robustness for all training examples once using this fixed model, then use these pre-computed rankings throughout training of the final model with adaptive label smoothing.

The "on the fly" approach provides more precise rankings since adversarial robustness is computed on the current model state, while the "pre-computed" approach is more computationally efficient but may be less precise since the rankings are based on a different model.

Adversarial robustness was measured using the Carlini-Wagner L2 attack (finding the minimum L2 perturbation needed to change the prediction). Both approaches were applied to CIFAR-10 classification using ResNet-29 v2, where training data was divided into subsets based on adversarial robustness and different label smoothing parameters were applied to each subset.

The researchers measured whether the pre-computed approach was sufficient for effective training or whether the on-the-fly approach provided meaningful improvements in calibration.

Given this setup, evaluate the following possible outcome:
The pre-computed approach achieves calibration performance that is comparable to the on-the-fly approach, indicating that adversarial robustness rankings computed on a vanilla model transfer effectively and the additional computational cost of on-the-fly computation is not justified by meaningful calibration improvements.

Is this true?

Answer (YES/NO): YES